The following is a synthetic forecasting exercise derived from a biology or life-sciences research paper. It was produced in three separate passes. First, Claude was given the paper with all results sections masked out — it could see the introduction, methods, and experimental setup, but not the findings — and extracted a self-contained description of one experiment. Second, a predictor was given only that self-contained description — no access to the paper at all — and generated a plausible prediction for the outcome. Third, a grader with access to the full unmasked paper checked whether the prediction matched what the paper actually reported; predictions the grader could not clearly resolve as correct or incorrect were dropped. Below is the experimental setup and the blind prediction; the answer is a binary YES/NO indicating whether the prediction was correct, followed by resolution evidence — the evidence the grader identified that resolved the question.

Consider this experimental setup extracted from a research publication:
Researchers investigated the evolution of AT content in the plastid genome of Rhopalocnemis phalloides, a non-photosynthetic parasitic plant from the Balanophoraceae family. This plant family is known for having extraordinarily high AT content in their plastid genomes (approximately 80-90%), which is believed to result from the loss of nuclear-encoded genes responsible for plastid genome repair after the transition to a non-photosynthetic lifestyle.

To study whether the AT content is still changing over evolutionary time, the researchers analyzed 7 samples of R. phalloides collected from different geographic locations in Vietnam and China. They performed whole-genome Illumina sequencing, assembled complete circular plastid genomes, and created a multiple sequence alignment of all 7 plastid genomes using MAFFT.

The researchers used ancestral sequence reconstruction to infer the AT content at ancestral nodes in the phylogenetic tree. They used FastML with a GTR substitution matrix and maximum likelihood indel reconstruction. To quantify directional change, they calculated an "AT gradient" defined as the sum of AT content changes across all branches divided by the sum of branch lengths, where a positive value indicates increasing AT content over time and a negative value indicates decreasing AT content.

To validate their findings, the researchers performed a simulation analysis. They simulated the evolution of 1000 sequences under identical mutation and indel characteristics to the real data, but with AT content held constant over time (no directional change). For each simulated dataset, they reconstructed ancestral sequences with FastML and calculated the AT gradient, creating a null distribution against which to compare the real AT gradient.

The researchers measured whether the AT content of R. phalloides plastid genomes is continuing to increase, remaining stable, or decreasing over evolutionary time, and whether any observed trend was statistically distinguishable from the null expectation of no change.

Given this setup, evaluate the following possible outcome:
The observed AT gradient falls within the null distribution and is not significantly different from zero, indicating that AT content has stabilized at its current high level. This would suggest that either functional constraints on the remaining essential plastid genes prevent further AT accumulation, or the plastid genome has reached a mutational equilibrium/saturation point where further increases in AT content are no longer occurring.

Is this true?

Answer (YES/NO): NO